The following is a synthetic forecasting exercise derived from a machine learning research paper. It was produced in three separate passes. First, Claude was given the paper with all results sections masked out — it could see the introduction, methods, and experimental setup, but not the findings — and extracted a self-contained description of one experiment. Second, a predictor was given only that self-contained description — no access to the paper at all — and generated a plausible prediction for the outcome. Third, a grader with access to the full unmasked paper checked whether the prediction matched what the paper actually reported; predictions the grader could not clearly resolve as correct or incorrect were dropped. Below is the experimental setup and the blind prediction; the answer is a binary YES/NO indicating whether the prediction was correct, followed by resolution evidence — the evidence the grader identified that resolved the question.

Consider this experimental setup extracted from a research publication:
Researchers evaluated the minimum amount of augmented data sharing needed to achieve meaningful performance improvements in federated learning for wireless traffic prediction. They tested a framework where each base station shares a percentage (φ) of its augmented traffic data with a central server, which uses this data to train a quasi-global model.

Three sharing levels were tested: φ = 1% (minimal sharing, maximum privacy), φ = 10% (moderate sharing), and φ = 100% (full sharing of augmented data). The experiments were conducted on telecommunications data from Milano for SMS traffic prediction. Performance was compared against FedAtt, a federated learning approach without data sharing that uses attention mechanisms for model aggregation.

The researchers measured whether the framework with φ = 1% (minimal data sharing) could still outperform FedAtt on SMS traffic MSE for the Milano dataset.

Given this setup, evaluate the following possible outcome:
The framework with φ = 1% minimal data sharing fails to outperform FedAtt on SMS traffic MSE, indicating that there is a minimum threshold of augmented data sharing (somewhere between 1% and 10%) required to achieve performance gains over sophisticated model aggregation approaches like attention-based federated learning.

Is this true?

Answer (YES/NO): NO